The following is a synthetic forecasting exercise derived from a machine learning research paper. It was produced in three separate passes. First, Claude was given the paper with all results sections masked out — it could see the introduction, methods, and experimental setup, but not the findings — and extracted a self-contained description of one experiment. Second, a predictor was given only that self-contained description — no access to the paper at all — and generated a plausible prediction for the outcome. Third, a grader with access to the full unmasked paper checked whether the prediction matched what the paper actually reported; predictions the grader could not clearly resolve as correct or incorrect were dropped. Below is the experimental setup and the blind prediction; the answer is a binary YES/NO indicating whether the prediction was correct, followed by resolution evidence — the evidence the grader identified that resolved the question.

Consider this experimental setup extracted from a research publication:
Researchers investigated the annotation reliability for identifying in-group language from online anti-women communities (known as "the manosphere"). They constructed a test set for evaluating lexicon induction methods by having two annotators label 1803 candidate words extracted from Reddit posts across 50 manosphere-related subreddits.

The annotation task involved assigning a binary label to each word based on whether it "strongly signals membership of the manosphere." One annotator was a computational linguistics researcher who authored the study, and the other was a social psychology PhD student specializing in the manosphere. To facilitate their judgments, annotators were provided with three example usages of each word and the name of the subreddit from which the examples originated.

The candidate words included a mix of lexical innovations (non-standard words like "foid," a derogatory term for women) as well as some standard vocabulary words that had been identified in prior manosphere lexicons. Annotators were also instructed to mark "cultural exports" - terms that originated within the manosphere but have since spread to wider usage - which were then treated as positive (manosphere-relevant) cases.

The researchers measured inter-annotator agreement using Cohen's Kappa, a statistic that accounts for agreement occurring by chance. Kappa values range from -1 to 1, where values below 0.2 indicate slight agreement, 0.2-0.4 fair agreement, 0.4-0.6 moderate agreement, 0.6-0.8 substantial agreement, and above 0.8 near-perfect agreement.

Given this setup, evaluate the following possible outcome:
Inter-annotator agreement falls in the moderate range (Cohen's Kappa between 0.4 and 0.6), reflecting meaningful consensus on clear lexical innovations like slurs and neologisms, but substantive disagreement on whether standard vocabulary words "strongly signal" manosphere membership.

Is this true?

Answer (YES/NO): NO